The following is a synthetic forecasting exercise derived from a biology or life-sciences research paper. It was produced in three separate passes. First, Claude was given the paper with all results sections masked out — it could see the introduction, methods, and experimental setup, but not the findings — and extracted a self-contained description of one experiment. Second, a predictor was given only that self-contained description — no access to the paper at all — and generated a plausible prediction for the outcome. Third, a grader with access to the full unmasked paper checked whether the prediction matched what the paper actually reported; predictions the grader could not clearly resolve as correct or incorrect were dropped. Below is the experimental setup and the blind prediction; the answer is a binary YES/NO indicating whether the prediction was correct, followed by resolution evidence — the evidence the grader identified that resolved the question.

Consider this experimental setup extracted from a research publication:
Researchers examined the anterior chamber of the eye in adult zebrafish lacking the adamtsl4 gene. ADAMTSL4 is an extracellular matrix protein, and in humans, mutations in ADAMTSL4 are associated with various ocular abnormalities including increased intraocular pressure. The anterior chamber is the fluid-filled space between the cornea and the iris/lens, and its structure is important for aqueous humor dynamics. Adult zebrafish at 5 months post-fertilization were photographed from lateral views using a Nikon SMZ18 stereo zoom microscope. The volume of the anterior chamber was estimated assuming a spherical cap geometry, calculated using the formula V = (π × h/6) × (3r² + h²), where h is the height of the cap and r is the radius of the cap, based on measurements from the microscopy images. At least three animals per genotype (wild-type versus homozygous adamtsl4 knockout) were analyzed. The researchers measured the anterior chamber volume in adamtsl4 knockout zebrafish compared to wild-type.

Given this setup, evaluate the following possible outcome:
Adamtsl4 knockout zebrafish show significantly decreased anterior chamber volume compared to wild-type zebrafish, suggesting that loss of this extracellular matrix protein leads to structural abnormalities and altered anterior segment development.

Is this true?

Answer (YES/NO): YES